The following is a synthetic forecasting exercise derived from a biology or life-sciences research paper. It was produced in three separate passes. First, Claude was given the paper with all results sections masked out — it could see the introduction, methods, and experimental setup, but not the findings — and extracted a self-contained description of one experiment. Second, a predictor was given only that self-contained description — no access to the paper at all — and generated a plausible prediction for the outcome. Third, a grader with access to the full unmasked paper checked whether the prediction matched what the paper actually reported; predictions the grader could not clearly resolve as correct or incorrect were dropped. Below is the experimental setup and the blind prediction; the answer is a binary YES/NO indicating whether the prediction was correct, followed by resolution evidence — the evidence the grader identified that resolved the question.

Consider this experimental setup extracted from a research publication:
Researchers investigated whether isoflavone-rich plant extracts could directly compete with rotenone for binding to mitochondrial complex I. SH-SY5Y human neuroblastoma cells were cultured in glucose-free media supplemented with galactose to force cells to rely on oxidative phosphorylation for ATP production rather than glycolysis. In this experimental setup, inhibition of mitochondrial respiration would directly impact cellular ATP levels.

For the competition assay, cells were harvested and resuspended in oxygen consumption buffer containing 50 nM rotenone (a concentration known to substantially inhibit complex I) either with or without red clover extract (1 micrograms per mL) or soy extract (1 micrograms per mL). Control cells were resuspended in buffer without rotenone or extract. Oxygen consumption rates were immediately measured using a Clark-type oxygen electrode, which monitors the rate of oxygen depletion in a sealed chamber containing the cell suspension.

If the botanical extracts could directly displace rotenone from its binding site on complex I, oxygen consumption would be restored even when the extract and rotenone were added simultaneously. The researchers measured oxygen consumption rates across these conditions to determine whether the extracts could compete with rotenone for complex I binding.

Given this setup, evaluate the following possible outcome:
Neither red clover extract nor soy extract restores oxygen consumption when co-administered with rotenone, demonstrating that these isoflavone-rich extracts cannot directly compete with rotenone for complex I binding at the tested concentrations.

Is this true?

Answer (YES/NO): NO